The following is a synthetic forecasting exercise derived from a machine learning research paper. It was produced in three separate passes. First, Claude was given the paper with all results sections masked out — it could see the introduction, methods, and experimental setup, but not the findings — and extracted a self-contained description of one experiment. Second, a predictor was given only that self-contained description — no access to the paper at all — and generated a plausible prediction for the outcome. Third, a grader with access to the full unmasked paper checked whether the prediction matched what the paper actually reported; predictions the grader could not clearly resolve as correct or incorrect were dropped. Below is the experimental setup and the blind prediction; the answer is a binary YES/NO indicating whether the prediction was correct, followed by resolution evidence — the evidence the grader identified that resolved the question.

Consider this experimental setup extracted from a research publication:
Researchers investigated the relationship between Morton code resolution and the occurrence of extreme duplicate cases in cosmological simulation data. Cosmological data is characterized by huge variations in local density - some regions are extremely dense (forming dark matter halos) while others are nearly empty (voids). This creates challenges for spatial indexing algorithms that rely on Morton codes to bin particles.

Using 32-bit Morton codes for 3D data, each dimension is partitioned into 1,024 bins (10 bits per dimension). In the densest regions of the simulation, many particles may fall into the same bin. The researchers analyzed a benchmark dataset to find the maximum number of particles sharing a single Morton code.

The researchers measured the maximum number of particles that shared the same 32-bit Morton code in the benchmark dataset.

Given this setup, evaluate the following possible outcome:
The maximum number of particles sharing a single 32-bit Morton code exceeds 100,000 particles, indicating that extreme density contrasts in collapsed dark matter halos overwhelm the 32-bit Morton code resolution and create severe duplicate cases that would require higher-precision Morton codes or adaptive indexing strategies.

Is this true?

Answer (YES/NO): NO